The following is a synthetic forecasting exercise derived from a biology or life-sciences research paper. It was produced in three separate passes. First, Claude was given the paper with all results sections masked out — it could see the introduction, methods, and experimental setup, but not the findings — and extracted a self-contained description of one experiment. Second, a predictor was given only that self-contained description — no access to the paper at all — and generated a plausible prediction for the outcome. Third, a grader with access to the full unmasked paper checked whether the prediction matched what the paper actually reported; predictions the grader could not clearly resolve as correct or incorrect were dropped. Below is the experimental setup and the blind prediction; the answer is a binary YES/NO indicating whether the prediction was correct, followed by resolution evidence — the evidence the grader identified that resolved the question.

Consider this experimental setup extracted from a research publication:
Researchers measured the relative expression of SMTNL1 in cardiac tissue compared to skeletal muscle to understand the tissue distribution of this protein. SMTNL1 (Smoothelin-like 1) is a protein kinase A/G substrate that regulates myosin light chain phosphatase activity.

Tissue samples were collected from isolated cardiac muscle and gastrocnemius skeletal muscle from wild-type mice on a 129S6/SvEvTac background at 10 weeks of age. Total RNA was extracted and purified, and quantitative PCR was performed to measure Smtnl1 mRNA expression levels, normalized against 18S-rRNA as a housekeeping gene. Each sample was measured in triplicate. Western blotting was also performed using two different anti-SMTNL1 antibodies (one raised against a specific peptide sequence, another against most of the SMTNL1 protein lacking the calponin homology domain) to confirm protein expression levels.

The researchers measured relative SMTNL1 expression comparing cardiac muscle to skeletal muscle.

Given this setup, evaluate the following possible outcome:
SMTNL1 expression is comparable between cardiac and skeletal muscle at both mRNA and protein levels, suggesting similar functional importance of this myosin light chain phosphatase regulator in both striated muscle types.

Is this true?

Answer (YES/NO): NO